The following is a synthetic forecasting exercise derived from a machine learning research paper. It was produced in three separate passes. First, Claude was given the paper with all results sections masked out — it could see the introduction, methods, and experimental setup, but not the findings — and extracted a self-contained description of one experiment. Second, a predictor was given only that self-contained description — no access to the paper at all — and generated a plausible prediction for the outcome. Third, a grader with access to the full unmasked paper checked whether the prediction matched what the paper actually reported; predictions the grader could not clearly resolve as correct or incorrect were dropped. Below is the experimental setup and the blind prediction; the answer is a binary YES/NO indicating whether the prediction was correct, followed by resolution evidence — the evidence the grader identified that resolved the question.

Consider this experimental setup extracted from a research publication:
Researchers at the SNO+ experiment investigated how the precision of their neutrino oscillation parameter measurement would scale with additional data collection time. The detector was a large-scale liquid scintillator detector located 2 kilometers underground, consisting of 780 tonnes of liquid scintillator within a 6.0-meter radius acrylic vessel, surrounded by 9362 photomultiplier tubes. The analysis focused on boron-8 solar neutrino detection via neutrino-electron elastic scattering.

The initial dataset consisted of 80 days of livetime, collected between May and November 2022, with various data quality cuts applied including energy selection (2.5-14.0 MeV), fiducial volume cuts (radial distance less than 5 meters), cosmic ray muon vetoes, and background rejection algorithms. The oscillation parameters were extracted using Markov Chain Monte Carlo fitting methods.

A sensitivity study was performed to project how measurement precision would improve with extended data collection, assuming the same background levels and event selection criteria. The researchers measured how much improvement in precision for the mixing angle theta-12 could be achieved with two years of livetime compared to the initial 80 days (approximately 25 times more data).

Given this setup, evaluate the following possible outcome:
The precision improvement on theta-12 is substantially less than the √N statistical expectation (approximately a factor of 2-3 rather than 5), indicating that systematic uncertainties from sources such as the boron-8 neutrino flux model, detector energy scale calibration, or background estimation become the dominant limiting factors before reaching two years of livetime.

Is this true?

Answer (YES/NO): NO